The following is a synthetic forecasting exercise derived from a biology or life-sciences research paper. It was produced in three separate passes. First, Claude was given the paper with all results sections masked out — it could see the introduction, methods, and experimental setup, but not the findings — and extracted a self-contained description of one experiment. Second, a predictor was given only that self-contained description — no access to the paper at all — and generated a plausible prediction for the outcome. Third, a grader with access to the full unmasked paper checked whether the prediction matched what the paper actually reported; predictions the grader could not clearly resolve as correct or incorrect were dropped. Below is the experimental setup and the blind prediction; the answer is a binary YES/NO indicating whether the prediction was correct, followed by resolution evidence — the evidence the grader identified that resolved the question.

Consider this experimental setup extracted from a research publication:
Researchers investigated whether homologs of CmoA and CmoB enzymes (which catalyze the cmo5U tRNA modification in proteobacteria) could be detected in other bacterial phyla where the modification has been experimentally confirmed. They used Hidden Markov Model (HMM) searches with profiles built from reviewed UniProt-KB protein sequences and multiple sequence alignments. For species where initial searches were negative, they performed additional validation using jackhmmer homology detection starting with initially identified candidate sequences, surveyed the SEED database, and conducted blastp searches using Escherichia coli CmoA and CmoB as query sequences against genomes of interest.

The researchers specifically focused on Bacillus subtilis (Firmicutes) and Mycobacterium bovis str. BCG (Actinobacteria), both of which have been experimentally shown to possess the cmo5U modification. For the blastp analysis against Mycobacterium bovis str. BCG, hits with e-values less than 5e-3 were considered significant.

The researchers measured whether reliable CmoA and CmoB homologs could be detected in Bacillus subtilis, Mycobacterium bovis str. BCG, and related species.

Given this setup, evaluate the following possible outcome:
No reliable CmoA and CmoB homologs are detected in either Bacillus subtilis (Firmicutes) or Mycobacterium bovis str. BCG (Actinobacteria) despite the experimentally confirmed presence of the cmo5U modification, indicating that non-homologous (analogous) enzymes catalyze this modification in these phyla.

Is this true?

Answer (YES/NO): YES